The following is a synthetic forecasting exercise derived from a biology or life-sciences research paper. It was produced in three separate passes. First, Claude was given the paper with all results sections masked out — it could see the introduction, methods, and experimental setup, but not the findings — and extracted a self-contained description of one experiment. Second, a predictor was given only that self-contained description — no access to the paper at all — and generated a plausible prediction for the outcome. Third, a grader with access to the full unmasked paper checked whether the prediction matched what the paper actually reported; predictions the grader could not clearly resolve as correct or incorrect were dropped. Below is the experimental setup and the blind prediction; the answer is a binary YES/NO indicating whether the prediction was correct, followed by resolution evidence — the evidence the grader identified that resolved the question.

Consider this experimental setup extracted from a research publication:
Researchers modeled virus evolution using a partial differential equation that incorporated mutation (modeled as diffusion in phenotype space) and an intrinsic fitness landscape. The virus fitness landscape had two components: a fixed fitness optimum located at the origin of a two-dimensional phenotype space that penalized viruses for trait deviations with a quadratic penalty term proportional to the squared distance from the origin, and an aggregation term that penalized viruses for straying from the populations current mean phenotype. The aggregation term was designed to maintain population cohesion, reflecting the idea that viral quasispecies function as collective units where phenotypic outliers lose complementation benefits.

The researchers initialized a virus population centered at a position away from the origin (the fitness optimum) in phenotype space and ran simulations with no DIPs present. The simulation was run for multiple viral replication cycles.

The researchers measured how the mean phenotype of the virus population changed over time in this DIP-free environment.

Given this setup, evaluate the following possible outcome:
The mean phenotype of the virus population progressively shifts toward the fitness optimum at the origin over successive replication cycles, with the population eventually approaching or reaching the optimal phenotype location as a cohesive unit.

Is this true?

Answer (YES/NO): YES